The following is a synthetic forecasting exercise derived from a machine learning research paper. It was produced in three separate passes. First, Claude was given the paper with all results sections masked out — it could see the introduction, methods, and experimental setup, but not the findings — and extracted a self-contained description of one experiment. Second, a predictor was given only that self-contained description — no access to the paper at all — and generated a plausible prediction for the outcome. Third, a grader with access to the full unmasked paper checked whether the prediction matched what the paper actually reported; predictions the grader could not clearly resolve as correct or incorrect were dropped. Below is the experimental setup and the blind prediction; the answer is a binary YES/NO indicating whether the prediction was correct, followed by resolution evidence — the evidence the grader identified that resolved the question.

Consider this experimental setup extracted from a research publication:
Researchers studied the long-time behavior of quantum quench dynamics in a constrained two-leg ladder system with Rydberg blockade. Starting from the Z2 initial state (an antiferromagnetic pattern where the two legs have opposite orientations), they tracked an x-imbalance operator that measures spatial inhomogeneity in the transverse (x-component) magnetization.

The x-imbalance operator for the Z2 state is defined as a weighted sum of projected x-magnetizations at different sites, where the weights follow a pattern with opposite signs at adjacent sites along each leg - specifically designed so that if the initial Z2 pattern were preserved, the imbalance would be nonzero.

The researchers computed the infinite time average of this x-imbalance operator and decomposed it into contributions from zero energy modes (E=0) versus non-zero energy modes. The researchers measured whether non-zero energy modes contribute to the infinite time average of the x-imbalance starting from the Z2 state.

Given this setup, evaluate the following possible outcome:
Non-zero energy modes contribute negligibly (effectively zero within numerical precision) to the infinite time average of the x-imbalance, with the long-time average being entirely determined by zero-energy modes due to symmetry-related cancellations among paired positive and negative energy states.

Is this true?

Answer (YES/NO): YES